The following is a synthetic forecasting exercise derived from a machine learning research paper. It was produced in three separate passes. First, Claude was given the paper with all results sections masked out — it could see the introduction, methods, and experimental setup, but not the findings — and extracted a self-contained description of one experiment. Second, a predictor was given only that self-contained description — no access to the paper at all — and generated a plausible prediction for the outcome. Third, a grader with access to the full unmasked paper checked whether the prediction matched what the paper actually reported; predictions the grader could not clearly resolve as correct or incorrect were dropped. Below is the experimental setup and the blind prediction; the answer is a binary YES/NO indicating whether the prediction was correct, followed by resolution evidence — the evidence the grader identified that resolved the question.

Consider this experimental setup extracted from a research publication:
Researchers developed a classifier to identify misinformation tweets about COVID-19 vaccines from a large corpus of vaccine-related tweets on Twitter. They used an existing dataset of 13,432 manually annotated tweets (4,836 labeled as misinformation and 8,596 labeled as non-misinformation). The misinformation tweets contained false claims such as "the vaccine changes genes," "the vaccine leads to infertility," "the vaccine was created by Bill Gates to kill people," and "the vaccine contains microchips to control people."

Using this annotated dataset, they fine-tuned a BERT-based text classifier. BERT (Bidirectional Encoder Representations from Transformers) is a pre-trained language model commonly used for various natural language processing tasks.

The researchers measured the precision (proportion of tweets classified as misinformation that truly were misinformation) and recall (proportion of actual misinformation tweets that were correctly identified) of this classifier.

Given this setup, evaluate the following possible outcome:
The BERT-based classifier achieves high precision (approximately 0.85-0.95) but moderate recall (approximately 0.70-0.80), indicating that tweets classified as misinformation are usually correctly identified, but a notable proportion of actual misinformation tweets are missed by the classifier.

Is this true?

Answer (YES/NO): NO